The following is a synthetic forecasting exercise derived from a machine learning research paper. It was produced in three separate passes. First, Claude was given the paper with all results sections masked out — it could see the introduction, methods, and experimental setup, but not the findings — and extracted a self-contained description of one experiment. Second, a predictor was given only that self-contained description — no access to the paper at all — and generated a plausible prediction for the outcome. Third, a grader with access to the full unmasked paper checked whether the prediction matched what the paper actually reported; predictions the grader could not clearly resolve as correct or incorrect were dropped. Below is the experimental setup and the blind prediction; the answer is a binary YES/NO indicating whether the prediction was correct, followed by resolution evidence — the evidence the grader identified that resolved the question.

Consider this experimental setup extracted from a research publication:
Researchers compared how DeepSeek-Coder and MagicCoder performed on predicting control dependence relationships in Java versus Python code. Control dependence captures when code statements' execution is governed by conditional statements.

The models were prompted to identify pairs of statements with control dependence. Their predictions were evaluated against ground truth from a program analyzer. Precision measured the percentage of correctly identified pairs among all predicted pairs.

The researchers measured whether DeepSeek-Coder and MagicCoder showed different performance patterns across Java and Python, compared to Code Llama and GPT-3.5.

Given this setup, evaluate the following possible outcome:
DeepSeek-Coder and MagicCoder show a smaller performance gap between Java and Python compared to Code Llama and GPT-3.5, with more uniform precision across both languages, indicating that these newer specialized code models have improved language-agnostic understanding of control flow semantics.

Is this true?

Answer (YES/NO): YES